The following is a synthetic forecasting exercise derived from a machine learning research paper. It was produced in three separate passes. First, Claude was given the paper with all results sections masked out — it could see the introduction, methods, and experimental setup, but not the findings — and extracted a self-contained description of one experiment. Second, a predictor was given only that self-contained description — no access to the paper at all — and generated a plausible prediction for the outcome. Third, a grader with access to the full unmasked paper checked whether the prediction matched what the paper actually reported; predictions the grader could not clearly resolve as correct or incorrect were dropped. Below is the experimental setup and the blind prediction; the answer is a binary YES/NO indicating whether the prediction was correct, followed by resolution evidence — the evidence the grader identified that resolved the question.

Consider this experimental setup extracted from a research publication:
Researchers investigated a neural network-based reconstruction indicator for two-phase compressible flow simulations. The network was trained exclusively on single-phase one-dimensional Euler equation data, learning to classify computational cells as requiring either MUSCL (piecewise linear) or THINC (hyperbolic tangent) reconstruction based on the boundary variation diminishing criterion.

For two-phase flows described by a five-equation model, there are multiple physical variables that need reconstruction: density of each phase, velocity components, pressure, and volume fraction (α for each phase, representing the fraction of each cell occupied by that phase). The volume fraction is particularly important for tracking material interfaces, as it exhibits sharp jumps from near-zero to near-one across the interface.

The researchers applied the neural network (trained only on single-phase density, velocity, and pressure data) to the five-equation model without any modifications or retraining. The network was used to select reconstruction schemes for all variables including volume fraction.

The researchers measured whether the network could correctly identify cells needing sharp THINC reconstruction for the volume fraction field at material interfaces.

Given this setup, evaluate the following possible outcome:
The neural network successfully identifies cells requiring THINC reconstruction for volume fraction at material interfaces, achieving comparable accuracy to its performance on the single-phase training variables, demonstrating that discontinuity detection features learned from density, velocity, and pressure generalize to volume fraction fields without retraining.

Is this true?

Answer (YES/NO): YES